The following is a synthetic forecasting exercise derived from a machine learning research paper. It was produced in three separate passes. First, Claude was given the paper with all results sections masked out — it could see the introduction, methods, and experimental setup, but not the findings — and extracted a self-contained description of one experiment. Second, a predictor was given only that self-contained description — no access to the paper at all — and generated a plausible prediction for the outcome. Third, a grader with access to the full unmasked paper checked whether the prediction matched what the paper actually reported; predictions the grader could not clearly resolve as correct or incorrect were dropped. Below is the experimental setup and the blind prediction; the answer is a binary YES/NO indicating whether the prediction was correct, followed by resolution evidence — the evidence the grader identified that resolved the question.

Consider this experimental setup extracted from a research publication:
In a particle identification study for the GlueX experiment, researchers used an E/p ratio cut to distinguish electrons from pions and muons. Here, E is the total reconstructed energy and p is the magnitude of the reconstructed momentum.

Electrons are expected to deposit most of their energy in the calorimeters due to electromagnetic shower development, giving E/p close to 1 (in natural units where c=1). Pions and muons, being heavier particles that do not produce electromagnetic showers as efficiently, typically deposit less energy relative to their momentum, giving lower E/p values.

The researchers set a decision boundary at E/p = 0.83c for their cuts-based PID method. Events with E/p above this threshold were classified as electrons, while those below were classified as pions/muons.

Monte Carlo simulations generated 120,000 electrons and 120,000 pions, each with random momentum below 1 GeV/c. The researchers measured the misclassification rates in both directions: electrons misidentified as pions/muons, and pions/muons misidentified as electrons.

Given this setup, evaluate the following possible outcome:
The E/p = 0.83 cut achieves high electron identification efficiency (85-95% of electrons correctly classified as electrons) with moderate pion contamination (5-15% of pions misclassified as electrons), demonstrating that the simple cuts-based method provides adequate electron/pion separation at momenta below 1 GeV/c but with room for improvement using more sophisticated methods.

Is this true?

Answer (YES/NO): NO